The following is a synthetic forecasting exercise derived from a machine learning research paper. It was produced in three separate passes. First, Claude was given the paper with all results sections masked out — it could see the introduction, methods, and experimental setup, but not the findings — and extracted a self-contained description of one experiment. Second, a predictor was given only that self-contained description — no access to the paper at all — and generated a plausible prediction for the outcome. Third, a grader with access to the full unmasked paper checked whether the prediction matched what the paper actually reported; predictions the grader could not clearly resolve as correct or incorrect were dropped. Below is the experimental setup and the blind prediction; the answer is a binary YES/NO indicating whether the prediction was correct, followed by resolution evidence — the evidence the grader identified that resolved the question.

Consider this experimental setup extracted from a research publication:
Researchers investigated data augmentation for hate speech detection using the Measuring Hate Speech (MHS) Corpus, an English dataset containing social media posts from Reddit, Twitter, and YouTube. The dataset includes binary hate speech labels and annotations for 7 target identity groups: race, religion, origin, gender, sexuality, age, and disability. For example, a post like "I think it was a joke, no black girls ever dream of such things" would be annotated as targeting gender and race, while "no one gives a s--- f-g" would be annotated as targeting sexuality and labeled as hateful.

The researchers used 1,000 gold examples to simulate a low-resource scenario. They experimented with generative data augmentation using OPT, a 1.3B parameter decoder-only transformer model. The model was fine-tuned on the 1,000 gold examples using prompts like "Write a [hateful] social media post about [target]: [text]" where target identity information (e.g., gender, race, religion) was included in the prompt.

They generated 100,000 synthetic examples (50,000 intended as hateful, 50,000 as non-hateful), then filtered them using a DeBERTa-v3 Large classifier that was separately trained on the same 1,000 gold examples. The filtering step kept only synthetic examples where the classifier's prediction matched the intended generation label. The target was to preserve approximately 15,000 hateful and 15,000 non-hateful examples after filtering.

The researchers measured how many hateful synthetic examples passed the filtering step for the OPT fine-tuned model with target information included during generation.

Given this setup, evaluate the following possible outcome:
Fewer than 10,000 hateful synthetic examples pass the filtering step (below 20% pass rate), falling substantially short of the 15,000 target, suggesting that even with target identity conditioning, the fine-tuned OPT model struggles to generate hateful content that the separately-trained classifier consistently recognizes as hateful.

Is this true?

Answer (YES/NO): YES